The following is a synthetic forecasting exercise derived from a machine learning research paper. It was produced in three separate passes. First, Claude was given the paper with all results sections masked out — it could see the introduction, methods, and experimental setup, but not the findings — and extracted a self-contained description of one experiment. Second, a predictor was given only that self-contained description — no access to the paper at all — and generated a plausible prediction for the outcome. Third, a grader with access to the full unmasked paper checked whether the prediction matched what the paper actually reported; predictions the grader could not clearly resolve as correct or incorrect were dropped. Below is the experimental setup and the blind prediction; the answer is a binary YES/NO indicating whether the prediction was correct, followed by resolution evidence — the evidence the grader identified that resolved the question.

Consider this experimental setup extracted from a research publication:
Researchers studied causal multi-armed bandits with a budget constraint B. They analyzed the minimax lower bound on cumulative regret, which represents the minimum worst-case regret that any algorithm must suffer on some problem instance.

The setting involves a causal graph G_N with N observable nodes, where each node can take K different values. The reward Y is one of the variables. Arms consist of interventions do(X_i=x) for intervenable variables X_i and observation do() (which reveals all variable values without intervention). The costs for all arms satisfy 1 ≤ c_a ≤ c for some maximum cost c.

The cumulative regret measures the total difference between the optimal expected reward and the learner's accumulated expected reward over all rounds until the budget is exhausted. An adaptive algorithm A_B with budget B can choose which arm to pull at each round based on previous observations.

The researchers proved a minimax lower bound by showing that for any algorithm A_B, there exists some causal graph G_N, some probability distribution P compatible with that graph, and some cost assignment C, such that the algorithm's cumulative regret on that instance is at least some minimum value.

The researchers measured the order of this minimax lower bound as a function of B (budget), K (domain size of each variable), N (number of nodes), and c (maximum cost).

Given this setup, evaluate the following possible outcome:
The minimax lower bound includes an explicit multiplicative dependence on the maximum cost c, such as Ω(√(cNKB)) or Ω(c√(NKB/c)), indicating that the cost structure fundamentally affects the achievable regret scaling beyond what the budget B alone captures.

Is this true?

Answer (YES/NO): NO